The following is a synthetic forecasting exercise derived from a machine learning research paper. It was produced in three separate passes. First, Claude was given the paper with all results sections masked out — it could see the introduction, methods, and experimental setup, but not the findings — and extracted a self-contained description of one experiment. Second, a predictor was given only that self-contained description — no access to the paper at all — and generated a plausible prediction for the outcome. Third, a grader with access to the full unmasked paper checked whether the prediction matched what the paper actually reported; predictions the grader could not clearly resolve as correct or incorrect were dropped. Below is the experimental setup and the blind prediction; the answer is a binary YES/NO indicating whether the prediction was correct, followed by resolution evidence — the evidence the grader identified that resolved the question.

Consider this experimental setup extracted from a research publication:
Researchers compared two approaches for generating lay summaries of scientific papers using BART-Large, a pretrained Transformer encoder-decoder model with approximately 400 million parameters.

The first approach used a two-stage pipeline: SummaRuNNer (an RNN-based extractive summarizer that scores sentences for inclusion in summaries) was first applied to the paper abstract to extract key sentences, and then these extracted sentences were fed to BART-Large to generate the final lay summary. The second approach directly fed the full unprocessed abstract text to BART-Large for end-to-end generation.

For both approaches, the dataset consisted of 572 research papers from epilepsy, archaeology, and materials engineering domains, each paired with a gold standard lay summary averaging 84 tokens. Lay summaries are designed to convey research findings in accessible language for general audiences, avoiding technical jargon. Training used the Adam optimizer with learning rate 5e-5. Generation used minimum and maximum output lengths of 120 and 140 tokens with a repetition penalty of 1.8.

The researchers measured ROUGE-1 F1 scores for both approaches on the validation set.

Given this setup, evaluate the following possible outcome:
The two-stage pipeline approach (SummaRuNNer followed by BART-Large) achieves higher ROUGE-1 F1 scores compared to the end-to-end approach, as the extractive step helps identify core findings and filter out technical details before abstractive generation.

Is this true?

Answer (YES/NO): NO